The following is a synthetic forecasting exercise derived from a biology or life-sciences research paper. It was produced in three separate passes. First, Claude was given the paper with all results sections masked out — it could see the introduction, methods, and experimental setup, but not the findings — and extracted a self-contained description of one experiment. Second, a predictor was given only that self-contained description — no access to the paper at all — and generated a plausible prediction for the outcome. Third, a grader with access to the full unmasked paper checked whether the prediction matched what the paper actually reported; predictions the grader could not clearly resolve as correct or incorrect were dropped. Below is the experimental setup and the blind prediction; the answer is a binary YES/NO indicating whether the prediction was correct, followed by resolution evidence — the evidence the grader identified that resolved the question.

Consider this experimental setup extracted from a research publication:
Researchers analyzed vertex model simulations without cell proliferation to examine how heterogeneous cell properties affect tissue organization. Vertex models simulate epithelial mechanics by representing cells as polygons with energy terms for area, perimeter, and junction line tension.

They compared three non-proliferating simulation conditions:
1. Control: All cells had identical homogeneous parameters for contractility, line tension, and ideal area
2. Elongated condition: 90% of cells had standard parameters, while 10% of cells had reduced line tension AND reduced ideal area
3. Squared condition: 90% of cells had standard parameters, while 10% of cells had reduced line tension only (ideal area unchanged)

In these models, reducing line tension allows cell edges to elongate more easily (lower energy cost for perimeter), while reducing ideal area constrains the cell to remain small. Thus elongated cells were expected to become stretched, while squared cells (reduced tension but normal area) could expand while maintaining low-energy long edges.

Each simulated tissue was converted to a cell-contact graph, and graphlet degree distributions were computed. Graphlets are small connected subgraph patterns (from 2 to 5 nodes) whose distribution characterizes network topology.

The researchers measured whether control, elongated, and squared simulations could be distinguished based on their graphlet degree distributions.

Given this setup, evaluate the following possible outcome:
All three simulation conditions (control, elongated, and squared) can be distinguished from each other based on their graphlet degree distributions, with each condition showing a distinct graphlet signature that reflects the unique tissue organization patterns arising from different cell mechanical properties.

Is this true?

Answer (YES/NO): NO